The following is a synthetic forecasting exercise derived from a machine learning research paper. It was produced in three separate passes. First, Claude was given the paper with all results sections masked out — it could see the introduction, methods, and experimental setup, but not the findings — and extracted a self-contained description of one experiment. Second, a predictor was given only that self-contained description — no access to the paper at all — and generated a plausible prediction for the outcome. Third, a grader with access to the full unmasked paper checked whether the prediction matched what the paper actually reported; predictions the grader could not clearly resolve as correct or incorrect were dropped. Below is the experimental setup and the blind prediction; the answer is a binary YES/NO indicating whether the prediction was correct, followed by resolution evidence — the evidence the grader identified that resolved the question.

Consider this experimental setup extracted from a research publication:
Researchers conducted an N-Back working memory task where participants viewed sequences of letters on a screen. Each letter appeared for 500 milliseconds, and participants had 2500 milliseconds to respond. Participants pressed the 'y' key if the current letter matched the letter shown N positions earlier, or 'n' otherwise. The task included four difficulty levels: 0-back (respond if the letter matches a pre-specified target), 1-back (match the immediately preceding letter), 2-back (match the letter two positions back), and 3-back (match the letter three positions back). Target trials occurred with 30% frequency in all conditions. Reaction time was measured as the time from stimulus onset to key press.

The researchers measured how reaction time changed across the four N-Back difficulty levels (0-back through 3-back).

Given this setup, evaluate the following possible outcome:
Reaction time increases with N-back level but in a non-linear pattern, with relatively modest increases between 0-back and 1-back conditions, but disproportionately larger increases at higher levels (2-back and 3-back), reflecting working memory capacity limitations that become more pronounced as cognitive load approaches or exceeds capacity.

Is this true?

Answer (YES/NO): NO